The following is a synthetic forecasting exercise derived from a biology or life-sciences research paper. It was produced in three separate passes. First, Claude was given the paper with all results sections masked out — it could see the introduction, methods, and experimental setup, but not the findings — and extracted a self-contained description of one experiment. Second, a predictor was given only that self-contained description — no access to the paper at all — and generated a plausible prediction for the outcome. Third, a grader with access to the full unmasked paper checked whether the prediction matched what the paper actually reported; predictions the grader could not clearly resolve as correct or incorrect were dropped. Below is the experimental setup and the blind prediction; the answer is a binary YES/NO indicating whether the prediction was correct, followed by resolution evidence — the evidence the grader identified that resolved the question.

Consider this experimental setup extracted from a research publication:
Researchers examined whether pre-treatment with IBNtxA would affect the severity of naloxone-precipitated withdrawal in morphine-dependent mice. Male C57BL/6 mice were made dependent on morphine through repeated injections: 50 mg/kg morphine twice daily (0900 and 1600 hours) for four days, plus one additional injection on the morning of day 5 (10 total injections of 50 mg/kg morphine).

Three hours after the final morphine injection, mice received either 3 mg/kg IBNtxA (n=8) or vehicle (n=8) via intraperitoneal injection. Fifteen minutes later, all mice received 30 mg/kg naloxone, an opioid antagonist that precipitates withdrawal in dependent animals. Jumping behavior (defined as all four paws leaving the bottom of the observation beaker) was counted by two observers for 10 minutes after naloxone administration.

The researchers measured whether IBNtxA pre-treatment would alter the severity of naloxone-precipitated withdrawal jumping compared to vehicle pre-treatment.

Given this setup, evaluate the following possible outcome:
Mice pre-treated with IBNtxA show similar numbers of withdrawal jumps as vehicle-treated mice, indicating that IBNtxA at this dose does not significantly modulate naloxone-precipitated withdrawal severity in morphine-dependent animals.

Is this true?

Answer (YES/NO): YES